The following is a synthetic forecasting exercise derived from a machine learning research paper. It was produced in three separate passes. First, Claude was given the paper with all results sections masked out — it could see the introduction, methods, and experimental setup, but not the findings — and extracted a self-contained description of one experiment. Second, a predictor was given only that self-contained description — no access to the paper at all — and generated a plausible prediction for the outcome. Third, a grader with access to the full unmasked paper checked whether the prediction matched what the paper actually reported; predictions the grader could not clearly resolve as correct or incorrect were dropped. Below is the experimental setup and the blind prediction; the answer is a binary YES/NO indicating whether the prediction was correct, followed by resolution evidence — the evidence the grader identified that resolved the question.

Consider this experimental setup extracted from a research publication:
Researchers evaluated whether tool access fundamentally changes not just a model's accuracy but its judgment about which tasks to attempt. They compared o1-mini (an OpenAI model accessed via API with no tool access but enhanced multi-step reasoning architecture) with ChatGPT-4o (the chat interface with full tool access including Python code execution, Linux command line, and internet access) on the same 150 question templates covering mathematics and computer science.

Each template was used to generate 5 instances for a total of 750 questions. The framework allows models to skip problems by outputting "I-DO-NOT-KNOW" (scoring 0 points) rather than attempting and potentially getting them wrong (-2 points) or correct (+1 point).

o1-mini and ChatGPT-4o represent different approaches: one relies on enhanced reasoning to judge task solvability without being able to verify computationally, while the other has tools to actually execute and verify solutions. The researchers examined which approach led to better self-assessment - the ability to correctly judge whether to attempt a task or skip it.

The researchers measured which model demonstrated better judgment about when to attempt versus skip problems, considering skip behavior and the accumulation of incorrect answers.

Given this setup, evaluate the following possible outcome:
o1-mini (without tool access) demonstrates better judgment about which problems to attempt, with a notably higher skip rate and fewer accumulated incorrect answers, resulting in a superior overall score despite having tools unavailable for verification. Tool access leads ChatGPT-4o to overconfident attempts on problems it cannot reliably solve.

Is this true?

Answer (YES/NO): YES